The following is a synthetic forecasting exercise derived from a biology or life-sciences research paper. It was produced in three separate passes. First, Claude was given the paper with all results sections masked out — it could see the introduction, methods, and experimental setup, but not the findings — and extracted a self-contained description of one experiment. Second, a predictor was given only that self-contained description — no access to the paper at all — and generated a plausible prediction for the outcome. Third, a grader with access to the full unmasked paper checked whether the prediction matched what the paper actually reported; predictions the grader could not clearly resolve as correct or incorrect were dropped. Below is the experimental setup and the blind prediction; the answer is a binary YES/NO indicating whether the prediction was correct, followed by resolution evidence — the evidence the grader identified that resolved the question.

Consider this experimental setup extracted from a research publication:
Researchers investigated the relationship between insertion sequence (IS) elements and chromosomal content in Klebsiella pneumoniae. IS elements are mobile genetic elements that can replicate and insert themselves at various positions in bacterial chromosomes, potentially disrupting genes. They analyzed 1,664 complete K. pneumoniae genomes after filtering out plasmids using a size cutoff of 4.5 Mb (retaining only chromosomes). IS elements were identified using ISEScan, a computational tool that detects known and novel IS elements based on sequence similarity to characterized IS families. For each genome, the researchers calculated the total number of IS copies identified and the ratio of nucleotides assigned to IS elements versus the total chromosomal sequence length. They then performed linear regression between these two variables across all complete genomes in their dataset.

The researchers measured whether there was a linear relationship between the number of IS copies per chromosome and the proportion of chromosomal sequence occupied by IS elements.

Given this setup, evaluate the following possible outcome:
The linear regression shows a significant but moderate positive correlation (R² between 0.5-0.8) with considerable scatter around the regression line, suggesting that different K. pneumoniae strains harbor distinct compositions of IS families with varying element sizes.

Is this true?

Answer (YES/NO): NO